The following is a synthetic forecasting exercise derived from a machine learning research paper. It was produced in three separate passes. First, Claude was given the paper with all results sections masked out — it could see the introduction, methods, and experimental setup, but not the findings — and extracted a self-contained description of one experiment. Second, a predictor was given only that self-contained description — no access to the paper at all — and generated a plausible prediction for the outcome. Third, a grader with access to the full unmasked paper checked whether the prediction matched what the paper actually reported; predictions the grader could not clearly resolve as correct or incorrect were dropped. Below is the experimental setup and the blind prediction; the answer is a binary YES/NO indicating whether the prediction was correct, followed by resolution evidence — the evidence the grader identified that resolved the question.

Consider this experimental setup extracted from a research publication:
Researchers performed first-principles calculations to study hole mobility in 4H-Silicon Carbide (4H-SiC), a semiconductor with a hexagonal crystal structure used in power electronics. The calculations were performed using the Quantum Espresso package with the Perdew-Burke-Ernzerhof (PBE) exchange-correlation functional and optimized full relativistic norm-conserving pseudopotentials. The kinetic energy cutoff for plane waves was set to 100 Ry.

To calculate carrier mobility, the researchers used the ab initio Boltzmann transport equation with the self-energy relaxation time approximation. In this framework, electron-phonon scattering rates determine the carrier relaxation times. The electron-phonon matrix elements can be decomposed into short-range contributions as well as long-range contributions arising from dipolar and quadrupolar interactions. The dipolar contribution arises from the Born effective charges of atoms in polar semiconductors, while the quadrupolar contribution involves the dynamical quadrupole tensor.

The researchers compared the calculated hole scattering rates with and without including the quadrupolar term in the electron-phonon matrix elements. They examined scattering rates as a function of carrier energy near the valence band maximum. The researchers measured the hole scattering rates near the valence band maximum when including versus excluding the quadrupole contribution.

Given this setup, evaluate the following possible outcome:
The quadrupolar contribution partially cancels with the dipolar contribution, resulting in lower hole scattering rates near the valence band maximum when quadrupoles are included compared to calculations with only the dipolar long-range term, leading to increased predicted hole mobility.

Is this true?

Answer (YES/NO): YES